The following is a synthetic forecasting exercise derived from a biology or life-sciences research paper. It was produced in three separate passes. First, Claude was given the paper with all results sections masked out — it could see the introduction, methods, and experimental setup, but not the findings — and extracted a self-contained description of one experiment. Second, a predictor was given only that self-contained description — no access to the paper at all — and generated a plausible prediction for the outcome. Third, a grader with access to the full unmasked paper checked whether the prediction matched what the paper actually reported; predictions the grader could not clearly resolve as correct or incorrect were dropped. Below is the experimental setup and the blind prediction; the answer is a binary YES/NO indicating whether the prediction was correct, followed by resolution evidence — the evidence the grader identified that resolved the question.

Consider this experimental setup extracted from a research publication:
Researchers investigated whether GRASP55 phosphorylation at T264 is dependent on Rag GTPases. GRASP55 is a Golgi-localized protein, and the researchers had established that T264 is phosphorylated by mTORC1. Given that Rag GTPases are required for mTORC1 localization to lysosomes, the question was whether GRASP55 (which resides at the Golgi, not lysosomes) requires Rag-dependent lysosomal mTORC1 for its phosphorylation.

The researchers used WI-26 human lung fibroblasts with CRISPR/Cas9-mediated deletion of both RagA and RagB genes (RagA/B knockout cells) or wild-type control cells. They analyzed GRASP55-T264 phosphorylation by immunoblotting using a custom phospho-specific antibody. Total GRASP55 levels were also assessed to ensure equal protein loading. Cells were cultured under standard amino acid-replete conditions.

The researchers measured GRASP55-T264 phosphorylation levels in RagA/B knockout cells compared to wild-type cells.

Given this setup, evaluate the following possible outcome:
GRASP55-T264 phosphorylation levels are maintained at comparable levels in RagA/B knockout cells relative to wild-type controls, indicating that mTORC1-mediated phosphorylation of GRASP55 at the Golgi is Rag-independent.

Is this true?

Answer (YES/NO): YES